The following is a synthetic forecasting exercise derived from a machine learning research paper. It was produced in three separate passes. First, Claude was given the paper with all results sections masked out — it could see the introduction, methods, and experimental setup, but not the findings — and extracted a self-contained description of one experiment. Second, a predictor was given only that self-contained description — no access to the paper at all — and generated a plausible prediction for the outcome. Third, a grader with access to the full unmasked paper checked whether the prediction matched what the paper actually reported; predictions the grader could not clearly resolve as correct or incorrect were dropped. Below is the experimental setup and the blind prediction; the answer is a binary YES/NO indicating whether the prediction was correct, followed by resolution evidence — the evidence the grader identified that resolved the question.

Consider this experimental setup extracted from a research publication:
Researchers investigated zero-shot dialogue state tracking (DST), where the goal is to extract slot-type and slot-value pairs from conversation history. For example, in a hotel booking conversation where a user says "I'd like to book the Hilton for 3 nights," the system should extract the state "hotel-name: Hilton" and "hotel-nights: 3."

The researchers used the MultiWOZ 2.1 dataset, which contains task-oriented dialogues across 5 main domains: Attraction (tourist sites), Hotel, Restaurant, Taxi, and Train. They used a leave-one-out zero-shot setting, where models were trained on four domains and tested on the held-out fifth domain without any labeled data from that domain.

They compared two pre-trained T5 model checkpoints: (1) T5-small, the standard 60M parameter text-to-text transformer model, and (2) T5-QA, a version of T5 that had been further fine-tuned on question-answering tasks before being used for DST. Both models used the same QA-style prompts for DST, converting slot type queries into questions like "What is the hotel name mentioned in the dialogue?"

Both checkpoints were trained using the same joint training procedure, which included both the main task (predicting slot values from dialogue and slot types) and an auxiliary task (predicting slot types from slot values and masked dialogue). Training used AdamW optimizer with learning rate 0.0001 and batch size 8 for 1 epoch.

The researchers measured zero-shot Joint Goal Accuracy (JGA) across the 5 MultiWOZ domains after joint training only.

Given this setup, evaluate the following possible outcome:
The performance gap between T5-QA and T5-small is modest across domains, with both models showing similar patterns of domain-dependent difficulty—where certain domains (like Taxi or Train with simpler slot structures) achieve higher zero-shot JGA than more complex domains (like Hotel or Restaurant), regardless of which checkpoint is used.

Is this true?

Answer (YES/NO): YES